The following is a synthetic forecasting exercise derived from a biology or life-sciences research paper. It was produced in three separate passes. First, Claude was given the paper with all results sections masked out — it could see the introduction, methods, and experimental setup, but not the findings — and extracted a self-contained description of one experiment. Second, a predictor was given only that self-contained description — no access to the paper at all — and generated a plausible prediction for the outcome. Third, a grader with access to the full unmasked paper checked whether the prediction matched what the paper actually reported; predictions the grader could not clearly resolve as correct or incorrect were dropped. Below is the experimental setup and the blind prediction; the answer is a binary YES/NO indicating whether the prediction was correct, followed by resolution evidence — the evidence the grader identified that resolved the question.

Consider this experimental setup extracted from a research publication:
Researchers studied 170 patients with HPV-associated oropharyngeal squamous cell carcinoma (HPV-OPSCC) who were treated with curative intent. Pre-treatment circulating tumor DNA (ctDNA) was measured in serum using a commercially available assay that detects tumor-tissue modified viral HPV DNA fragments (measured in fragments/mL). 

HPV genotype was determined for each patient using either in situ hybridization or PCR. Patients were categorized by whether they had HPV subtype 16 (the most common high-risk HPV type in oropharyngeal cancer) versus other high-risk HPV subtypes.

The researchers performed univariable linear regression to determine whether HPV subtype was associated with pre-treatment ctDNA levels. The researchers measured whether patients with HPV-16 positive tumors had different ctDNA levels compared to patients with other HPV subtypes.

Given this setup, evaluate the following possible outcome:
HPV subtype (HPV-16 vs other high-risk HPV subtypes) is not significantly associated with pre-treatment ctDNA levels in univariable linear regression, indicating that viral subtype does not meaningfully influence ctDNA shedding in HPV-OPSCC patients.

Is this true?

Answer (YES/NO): NO